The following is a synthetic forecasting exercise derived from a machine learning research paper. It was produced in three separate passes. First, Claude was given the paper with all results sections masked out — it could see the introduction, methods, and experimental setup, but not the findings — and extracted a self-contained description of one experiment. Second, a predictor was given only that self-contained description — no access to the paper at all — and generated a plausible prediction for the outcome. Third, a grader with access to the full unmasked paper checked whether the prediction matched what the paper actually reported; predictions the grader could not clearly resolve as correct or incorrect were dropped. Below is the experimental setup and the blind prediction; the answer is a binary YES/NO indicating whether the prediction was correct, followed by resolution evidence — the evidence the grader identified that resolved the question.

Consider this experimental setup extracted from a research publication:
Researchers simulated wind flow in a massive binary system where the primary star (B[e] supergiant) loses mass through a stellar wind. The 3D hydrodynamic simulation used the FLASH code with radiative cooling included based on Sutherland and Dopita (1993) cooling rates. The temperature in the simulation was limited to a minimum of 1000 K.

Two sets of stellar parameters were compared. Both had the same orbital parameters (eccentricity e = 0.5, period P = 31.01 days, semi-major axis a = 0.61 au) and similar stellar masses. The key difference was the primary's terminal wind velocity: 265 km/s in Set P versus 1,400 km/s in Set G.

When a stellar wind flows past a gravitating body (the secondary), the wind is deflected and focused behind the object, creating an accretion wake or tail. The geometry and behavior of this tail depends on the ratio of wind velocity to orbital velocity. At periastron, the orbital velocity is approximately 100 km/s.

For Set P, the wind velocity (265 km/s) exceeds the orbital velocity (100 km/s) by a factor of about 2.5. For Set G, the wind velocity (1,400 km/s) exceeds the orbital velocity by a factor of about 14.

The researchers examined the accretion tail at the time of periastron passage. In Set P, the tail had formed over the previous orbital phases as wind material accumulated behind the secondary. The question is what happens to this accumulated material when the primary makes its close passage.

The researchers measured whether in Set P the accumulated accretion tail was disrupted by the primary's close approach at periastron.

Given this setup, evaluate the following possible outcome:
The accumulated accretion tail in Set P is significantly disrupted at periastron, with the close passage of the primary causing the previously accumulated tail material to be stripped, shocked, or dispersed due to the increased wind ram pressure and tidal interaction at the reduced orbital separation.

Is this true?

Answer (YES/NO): YES